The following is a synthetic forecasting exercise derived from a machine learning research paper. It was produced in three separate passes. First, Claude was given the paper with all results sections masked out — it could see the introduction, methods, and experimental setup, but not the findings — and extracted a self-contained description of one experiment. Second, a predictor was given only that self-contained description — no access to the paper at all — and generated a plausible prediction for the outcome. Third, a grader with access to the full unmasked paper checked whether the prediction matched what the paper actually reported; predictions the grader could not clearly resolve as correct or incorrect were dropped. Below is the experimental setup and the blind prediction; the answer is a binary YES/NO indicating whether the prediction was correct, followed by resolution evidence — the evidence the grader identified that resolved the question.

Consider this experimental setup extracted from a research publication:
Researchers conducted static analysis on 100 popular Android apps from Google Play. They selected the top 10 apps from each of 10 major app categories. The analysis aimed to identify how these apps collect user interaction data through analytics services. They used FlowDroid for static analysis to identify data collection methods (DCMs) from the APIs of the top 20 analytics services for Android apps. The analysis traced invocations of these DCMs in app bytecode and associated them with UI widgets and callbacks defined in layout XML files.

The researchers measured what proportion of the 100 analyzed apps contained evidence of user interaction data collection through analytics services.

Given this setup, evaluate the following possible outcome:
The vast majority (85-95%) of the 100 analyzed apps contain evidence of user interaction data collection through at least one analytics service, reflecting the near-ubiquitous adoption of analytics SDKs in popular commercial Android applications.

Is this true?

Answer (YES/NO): YES